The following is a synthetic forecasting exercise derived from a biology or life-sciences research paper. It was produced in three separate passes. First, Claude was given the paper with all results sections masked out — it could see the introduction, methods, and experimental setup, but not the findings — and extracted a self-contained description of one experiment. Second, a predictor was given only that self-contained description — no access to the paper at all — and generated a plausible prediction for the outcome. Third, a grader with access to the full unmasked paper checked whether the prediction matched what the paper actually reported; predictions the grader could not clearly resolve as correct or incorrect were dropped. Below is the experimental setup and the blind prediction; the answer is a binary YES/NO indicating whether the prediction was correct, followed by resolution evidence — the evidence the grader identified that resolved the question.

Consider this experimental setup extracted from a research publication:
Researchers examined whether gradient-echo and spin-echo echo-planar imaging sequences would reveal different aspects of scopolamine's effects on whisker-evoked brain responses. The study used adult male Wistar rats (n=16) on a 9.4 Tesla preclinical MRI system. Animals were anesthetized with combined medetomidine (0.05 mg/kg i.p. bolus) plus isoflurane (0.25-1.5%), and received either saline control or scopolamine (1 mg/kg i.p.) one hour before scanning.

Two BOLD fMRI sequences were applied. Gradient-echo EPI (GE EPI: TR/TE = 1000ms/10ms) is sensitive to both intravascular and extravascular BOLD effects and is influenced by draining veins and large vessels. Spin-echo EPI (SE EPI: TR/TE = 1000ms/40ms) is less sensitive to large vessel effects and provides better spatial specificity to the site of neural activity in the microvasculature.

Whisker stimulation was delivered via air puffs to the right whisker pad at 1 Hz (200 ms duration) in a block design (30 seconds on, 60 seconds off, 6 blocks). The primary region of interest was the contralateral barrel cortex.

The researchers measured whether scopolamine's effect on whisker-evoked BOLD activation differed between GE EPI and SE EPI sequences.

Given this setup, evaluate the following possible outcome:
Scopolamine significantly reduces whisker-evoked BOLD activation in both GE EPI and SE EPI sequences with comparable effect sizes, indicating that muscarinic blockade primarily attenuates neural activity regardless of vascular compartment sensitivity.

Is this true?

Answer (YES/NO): NO